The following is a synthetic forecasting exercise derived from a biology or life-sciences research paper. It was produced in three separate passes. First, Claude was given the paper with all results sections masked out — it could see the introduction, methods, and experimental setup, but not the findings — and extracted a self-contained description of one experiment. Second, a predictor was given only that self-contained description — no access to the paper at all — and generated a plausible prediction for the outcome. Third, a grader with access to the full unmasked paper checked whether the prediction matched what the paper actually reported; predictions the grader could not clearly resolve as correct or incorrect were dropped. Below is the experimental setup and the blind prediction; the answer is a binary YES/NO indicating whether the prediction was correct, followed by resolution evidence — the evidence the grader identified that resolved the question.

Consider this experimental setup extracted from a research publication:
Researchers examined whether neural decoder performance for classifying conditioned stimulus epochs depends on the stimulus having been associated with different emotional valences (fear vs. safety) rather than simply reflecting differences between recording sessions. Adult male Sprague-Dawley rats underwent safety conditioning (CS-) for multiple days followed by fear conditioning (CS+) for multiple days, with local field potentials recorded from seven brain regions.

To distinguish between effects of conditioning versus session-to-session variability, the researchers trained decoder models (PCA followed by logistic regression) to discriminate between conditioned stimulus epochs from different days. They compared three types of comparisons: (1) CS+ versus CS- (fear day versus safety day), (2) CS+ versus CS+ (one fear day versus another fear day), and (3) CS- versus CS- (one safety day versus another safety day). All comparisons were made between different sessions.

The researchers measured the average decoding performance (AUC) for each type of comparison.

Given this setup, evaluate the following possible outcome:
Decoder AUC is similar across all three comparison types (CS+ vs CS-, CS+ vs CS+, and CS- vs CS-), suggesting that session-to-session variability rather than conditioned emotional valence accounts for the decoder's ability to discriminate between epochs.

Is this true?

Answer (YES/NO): NO